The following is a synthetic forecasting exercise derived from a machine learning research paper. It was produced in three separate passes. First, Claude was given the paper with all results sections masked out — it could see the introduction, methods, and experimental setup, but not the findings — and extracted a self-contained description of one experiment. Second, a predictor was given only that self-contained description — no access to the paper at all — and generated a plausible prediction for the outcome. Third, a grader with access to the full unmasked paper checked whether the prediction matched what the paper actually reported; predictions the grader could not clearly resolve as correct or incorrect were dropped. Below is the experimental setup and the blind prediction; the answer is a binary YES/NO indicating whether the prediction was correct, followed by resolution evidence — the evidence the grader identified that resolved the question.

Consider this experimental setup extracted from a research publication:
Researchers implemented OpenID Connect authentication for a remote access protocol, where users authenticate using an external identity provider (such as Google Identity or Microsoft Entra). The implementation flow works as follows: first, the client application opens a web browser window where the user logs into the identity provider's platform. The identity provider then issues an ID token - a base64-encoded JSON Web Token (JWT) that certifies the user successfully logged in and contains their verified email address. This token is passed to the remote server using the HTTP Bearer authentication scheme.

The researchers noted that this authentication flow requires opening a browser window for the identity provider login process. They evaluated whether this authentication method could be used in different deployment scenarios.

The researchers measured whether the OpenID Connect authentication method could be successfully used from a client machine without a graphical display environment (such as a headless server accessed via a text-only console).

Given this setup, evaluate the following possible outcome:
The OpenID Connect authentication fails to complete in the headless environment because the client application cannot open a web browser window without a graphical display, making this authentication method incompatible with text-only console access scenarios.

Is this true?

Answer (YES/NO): YES